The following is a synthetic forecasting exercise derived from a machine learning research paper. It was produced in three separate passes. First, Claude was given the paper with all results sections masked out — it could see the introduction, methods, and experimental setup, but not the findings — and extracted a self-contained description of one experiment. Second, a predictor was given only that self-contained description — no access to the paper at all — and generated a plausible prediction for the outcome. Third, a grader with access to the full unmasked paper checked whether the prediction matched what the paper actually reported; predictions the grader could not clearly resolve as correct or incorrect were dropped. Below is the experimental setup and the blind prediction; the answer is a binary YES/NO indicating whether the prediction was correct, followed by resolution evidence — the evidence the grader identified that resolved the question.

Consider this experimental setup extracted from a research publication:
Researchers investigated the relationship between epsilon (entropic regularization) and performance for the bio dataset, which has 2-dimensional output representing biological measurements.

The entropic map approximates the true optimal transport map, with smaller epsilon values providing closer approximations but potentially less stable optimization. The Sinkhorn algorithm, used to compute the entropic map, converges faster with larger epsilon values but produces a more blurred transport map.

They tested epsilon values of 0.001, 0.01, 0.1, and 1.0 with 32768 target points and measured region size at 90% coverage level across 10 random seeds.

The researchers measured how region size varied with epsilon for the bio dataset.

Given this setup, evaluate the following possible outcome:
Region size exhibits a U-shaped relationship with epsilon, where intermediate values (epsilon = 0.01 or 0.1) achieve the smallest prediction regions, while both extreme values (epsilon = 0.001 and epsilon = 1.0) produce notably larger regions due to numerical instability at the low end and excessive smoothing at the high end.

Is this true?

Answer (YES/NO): NO